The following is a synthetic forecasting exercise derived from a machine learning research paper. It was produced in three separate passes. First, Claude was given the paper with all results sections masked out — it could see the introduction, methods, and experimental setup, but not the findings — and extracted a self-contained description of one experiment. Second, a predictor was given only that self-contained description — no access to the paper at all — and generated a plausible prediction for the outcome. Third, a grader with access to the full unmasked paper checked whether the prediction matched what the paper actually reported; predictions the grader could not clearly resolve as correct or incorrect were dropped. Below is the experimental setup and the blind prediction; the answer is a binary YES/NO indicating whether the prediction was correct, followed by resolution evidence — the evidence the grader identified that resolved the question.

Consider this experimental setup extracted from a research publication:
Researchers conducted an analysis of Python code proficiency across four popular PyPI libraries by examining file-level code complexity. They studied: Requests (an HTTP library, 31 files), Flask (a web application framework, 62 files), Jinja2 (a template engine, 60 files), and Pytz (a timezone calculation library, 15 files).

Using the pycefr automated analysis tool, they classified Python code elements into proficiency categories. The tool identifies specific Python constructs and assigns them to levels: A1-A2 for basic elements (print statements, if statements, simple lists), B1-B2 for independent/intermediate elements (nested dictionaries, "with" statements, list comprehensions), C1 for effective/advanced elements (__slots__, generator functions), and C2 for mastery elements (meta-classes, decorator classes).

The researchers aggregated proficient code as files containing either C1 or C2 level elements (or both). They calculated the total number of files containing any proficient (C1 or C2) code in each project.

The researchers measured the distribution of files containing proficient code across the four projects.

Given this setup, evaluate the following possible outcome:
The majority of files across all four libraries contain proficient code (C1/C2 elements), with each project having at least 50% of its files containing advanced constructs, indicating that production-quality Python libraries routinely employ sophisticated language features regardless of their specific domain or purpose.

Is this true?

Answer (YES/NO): YES